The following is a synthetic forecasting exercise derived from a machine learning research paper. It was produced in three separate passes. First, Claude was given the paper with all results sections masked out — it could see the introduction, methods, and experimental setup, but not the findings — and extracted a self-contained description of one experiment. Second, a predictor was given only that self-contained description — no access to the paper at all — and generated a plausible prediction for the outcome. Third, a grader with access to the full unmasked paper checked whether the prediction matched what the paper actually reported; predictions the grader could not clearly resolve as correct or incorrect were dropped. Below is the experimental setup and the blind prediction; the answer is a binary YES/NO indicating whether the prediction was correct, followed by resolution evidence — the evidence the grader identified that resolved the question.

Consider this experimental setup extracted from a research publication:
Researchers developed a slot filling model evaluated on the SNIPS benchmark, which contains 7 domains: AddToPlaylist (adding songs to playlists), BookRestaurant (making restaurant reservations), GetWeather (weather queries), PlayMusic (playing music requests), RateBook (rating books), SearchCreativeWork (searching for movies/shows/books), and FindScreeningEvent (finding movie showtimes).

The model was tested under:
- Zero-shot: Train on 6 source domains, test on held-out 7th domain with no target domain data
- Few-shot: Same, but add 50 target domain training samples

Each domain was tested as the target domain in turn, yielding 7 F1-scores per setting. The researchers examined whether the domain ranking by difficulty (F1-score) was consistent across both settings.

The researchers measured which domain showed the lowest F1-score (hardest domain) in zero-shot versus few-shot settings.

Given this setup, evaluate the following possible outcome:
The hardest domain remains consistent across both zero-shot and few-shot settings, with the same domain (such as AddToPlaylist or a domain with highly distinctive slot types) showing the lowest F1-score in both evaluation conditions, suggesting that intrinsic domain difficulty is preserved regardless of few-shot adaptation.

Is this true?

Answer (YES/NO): NO